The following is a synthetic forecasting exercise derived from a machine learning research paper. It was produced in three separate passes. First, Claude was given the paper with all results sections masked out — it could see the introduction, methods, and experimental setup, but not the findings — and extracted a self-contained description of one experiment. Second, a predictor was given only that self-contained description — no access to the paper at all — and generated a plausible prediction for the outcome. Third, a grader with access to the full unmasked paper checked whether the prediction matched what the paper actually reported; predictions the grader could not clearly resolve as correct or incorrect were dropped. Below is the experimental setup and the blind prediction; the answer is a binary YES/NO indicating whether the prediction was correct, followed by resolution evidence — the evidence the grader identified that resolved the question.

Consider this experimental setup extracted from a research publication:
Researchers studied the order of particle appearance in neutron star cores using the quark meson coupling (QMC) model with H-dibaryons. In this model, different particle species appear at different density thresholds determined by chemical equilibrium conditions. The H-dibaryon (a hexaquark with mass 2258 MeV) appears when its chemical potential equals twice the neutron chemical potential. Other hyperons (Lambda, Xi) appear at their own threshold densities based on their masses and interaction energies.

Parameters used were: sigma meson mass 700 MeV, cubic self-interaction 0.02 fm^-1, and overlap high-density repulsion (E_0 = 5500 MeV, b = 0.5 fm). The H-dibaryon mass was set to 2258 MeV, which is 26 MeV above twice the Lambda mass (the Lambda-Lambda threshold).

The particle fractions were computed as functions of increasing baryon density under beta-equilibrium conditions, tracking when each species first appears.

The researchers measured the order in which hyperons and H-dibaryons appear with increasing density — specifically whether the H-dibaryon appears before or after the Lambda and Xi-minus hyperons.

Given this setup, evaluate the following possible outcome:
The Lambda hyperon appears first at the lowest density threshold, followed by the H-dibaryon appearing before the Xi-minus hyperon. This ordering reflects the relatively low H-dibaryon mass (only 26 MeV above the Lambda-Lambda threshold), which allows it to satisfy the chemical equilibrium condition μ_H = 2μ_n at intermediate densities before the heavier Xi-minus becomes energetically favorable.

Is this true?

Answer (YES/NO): NO